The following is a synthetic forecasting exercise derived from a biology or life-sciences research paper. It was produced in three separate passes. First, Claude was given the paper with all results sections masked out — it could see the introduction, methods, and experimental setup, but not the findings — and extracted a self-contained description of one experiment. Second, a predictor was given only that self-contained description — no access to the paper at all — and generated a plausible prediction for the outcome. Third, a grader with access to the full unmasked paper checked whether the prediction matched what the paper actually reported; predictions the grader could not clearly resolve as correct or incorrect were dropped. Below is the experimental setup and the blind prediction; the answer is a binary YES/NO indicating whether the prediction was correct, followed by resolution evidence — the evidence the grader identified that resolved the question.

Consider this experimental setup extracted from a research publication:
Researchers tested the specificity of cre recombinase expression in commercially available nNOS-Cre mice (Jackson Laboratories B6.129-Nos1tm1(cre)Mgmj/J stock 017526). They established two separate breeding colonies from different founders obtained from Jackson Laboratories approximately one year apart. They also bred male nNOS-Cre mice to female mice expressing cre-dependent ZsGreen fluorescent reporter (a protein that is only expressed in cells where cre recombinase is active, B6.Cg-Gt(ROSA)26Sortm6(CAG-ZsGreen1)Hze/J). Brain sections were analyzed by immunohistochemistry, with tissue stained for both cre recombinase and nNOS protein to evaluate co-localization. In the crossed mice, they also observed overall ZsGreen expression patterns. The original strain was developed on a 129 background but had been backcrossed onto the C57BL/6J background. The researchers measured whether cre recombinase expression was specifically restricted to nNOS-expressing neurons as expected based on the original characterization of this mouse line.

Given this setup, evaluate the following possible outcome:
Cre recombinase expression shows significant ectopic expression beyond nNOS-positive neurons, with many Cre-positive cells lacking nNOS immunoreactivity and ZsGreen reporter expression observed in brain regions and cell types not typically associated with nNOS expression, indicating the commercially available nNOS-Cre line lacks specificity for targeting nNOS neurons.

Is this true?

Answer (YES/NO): YES